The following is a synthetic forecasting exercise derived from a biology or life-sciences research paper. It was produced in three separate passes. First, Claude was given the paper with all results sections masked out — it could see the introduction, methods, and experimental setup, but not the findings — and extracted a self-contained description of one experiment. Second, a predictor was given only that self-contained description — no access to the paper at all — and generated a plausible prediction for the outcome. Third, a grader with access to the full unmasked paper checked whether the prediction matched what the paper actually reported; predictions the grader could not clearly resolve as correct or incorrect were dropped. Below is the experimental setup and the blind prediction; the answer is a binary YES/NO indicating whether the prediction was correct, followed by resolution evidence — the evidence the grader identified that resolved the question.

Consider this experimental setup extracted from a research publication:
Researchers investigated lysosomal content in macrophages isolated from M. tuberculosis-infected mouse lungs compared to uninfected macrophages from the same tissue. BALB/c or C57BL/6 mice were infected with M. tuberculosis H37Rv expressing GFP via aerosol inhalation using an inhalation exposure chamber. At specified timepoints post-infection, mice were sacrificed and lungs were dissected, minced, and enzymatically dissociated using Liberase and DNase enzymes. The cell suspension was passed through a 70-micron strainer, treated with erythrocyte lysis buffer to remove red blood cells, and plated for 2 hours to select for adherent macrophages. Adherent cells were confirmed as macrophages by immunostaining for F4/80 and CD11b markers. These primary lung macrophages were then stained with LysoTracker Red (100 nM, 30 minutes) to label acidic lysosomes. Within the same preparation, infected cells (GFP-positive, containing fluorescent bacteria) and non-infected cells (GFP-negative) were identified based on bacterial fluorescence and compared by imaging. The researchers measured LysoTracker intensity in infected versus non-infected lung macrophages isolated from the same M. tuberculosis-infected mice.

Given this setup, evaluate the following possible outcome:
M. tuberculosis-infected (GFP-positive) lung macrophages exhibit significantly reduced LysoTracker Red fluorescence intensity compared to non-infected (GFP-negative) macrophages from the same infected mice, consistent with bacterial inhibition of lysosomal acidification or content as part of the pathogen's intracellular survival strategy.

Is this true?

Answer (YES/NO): NO